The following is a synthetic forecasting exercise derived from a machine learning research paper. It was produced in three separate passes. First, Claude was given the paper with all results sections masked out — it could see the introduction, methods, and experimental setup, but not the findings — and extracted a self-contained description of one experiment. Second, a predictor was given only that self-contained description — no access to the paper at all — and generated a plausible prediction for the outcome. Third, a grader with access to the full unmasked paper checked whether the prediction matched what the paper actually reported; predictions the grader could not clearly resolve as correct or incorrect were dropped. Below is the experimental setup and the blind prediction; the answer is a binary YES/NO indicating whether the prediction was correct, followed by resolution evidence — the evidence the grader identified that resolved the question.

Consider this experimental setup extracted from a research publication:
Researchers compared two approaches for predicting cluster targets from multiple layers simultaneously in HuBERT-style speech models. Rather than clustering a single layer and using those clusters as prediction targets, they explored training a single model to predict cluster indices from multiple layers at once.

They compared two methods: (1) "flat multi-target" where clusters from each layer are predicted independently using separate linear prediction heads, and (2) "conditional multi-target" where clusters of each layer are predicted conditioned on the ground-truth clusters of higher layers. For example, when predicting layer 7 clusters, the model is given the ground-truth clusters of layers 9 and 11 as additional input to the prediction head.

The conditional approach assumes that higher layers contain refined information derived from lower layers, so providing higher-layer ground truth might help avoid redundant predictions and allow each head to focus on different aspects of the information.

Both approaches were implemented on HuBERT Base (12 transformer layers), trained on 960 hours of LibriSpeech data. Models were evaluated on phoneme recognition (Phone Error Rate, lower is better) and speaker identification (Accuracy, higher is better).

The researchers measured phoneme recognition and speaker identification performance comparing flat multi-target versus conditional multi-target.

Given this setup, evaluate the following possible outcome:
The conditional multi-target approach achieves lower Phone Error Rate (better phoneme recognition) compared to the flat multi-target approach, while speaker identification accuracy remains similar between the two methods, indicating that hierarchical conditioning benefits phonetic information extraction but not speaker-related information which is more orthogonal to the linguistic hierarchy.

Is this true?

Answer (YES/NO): NO